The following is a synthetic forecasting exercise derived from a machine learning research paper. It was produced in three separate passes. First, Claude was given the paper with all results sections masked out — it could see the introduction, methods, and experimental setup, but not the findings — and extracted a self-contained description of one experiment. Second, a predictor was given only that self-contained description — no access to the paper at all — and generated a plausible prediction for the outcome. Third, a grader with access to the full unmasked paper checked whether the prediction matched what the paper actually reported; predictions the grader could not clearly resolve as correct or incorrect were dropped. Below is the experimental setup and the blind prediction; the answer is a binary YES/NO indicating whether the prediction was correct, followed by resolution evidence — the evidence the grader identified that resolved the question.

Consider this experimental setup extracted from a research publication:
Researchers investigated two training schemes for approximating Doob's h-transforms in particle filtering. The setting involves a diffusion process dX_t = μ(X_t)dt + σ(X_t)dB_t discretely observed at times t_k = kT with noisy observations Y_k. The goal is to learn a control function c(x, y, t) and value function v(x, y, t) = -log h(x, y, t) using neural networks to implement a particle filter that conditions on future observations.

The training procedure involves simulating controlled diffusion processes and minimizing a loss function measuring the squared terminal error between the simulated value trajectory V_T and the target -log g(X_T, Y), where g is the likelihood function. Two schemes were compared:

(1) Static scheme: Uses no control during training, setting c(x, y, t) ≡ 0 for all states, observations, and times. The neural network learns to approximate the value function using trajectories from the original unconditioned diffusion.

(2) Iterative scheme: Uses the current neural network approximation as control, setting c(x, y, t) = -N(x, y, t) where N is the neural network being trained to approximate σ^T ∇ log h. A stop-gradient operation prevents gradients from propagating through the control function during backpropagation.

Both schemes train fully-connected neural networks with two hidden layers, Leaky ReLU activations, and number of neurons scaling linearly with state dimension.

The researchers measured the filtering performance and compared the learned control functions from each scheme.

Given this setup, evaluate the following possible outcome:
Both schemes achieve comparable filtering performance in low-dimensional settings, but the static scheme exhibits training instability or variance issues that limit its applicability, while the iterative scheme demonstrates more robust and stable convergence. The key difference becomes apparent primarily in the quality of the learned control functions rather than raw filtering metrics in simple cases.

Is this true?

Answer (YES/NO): NO